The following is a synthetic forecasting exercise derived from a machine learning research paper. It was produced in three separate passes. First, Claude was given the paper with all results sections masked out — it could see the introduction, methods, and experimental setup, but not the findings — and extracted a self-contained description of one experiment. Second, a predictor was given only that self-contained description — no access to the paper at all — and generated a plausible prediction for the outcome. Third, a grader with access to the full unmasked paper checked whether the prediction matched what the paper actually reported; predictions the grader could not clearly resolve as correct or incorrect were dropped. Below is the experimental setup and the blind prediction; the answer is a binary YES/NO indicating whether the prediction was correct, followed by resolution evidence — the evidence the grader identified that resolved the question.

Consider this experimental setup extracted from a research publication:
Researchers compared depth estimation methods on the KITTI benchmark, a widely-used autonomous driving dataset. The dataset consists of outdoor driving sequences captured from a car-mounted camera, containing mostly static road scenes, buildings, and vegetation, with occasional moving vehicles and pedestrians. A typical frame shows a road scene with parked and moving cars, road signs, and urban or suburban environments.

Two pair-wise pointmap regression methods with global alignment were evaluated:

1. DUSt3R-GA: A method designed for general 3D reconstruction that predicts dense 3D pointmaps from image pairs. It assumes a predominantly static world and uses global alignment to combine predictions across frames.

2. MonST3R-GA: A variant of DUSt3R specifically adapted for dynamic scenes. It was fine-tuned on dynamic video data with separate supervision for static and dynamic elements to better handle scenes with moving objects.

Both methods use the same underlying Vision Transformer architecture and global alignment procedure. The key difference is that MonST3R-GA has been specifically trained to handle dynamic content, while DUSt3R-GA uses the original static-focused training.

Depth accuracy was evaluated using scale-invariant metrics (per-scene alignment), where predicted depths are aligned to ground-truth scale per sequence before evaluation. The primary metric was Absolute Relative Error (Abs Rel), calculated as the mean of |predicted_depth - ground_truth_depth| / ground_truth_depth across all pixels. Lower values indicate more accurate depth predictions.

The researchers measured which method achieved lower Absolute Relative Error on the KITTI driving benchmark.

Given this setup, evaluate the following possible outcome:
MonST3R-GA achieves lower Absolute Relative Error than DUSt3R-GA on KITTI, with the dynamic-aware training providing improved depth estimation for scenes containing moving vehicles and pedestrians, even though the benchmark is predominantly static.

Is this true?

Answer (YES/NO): NO